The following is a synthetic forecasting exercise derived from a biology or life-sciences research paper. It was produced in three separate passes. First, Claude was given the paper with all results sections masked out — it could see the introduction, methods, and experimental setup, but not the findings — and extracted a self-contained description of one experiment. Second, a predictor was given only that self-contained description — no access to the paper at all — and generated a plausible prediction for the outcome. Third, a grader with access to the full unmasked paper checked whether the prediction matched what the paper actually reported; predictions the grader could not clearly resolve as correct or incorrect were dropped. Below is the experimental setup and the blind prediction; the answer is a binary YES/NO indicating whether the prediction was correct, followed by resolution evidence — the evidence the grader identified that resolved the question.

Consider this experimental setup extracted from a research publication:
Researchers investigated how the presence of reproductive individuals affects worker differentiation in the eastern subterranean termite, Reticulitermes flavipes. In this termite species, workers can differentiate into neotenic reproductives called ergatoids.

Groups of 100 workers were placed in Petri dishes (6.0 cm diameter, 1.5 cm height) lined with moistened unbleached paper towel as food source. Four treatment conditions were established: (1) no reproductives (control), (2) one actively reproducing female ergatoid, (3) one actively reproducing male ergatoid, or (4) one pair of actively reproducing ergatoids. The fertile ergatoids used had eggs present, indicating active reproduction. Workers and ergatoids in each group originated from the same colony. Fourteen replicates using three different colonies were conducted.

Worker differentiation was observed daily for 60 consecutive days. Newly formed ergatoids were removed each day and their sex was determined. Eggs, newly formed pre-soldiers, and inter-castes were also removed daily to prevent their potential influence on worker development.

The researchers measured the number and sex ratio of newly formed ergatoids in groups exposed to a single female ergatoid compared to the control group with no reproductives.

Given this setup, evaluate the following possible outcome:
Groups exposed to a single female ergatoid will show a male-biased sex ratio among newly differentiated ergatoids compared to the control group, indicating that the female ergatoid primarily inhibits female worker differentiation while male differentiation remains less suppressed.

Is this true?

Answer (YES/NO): NO